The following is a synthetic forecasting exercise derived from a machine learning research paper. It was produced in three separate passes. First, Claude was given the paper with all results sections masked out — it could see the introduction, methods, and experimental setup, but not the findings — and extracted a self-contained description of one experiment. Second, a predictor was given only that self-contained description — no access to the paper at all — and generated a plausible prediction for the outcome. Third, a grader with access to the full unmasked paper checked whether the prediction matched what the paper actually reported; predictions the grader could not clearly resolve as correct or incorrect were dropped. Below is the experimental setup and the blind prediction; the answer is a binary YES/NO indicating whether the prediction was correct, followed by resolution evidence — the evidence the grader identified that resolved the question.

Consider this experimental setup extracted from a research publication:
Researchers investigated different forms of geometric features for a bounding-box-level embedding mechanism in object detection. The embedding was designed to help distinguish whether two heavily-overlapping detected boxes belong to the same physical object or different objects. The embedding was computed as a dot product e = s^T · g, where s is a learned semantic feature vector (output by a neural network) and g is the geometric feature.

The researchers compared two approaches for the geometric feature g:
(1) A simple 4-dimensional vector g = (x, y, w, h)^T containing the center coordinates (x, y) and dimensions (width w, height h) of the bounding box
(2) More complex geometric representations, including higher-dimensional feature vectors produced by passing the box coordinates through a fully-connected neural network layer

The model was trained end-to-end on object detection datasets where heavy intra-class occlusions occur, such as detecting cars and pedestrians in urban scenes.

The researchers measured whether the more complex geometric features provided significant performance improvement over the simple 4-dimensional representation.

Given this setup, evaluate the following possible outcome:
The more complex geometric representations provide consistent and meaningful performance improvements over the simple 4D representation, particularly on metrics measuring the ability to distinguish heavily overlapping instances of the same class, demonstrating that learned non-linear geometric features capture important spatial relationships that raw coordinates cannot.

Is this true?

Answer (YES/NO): NO